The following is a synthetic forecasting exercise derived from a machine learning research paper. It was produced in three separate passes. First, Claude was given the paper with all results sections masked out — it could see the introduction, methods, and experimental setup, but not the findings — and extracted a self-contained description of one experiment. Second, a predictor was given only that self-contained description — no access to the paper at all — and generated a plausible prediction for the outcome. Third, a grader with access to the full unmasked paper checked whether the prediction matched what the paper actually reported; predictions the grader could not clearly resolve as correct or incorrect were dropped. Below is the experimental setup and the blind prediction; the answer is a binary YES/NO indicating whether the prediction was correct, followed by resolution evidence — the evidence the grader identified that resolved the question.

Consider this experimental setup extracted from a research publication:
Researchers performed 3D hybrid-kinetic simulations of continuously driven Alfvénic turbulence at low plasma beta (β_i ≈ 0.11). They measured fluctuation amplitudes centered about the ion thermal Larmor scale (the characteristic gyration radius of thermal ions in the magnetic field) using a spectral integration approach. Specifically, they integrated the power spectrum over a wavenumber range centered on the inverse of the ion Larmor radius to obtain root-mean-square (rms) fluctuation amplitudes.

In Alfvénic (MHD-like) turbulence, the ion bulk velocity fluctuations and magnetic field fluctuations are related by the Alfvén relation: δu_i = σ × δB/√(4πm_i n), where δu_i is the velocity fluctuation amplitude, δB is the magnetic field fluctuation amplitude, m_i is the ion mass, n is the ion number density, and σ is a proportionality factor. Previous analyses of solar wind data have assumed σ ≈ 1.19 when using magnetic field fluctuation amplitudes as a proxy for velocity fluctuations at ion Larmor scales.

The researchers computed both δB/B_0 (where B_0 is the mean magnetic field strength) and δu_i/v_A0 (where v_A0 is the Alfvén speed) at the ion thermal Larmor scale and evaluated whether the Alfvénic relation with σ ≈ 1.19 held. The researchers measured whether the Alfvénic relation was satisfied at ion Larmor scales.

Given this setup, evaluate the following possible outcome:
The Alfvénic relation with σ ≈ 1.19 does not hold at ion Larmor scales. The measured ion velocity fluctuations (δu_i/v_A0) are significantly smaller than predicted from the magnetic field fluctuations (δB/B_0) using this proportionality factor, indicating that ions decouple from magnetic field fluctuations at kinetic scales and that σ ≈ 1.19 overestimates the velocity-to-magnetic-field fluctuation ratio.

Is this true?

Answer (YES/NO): YES